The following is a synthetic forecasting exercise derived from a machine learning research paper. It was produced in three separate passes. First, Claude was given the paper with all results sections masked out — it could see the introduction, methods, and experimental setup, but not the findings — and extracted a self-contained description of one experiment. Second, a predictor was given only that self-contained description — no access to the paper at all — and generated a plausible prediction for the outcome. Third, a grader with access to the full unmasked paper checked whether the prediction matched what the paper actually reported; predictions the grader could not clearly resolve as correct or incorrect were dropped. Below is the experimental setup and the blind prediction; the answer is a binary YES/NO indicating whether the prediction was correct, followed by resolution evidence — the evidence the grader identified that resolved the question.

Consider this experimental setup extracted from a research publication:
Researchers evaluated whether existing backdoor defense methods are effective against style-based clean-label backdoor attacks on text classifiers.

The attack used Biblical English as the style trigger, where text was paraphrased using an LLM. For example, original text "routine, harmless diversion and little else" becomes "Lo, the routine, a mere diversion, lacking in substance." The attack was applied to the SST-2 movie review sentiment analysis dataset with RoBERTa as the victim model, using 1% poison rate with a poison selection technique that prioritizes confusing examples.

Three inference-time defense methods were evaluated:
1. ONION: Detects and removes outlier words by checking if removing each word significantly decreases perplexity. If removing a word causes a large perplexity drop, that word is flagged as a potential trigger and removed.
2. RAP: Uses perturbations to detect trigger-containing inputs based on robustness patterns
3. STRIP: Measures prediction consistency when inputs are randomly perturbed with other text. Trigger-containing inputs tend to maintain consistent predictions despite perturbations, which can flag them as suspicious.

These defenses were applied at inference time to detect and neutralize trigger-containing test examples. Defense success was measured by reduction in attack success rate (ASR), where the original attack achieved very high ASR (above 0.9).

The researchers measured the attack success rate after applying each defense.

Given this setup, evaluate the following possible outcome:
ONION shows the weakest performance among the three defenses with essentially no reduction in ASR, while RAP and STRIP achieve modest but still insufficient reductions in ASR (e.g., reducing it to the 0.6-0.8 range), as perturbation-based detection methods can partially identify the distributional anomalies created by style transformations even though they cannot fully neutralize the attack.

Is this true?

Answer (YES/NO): NO